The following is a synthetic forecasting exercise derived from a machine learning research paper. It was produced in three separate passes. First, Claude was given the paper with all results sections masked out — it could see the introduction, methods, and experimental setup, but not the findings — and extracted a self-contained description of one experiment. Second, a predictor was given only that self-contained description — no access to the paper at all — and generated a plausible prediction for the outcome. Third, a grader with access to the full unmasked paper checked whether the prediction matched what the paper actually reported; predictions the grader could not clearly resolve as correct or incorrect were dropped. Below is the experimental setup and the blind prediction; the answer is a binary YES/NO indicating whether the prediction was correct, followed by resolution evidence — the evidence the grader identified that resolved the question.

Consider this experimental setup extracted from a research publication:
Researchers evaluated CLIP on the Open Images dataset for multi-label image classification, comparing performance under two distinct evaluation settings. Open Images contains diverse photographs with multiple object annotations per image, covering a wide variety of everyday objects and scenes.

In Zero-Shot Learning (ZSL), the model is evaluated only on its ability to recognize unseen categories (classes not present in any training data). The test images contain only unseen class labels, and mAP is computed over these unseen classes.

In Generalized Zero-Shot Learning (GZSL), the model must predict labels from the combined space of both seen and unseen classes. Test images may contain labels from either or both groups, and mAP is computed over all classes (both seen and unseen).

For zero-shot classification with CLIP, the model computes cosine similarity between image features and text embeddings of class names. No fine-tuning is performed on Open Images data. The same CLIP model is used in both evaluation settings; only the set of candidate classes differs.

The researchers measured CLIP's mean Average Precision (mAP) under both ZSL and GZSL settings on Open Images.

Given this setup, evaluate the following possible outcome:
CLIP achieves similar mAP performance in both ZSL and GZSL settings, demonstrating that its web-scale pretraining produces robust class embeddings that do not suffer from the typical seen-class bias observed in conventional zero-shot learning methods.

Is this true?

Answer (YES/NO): NO